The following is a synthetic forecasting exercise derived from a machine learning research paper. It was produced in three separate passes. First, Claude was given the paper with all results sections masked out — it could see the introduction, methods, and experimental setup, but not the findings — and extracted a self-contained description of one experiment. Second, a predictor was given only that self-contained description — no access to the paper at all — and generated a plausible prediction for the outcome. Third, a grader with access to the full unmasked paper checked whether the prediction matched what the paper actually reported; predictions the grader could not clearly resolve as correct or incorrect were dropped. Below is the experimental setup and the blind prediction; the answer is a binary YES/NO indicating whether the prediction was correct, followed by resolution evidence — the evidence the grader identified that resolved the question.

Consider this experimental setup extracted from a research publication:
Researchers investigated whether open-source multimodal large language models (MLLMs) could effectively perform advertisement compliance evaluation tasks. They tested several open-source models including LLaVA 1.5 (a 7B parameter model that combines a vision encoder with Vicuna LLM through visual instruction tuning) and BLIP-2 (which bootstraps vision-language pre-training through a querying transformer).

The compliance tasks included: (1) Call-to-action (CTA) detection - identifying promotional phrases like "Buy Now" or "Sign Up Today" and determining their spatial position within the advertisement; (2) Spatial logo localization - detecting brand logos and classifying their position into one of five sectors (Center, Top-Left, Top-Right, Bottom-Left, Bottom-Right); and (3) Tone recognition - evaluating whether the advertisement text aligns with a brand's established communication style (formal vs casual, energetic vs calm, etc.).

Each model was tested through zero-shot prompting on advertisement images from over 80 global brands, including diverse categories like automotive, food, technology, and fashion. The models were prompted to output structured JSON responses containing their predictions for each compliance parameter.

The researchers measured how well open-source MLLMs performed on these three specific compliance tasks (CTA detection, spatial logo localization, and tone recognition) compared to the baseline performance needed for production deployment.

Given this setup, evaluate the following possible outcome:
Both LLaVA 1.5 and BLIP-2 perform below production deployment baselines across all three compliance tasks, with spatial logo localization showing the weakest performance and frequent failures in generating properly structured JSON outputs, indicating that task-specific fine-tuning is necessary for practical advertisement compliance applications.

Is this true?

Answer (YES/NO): NO